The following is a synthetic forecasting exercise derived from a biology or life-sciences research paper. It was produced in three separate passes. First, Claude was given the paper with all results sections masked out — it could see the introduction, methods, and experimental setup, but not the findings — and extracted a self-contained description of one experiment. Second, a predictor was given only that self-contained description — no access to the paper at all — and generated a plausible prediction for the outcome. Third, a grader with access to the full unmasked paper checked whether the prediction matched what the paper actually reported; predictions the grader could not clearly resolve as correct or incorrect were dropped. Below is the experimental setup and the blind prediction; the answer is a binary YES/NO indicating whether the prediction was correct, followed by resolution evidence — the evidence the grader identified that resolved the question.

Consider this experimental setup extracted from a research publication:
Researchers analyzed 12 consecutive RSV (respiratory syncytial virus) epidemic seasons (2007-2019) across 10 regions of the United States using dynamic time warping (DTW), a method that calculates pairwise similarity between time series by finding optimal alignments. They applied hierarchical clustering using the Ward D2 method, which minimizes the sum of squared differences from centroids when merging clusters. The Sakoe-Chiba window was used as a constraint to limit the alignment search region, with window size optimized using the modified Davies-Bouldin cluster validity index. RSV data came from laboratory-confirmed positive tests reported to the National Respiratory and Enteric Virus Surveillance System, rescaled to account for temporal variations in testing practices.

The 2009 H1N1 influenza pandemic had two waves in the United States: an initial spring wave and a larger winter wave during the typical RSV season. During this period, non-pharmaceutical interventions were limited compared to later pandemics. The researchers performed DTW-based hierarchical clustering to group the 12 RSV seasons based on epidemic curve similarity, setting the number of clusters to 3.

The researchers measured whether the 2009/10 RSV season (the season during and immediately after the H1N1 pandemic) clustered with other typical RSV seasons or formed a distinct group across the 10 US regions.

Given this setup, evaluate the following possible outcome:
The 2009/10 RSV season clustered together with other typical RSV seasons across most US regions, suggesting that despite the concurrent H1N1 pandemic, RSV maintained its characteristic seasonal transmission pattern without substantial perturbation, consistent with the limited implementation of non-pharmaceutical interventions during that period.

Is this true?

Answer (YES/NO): NO